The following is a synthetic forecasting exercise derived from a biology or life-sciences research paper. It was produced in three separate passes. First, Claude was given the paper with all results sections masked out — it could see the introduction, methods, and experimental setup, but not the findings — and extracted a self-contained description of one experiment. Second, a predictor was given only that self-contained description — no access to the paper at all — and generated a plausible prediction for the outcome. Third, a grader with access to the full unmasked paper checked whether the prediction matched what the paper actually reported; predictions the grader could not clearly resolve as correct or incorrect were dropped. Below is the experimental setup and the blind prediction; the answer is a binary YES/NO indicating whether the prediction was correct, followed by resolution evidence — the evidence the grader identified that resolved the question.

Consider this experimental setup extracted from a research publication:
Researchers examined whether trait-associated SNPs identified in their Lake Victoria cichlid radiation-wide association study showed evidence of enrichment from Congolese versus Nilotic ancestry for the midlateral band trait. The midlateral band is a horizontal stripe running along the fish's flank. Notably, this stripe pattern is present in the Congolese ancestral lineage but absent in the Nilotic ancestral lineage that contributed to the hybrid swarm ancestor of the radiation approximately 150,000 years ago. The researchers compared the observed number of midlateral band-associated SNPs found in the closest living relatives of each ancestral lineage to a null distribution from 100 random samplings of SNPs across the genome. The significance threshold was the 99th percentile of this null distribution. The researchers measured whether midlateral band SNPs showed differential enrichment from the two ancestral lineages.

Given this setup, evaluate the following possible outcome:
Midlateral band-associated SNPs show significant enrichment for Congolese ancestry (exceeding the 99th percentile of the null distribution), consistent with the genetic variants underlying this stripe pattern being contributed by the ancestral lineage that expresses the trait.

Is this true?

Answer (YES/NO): YES